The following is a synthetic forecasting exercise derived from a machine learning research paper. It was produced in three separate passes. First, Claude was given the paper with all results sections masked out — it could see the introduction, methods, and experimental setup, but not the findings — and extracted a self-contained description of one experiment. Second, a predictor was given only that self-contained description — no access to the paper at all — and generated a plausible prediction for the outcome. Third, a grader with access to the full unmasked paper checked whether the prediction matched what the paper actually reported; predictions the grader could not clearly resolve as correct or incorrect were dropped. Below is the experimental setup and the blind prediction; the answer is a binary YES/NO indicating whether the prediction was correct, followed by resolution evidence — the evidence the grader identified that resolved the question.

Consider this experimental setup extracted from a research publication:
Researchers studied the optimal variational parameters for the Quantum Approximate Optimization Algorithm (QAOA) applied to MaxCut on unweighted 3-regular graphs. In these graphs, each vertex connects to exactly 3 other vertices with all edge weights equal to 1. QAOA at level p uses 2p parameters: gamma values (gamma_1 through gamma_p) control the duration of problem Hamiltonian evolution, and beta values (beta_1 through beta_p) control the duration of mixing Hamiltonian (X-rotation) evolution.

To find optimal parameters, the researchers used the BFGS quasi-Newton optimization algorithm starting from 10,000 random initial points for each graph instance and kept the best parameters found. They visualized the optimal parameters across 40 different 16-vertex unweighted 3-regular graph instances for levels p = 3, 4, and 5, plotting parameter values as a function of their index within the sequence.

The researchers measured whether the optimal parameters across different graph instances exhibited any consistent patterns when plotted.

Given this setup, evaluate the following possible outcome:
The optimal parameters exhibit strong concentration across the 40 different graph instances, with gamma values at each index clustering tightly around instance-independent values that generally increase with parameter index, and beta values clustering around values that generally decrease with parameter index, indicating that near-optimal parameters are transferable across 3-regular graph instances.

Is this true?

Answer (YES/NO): YES